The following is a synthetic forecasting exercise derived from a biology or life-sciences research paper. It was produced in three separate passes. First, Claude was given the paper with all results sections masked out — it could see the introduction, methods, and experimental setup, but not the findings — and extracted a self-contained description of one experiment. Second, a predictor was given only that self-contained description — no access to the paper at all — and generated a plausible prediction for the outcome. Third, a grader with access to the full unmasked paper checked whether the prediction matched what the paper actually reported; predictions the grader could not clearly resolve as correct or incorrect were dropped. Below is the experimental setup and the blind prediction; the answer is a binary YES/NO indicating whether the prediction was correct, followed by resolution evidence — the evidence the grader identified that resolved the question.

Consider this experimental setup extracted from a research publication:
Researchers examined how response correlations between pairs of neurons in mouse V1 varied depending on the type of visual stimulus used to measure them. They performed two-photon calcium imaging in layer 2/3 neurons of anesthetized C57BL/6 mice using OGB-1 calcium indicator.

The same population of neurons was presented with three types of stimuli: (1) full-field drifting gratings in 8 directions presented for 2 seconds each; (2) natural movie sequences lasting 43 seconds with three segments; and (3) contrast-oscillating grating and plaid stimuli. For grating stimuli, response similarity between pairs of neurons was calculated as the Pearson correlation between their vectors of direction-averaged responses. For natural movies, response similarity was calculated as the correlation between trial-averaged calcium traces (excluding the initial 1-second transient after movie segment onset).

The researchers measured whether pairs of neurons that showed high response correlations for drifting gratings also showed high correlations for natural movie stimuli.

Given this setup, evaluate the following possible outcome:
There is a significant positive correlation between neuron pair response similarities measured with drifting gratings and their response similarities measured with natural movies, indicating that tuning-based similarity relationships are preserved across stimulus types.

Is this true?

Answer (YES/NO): NO